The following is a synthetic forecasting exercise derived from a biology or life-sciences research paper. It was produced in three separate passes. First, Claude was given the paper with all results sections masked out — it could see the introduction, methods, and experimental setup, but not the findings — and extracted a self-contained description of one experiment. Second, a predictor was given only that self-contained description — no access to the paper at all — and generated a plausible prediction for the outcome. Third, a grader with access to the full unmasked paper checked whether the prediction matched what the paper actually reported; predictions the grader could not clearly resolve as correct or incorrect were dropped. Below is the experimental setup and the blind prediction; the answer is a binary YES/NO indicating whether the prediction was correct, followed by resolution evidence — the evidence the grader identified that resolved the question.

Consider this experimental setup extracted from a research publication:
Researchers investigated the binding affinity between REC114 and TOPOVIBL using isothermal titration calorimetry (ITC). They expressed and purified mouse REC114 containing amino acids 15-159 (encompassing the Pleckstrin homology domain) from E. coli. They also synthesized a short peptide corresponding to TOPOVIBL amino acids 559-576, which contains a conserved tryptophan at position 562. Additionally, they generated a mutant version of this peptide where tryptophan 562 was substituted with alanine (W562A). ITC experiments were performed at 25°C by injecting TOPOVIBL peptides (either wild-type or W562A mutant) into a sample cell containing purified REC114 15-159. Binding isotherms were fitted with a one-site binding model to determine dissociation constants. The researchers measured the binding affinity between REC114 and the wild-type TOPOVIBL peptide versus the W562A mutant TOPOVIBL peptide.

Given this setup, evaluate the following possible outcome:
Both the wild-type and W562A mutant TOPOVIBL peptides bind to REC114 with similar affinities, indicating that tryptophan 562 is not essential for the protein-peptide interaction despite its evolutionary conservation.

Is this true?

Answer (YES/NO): NO